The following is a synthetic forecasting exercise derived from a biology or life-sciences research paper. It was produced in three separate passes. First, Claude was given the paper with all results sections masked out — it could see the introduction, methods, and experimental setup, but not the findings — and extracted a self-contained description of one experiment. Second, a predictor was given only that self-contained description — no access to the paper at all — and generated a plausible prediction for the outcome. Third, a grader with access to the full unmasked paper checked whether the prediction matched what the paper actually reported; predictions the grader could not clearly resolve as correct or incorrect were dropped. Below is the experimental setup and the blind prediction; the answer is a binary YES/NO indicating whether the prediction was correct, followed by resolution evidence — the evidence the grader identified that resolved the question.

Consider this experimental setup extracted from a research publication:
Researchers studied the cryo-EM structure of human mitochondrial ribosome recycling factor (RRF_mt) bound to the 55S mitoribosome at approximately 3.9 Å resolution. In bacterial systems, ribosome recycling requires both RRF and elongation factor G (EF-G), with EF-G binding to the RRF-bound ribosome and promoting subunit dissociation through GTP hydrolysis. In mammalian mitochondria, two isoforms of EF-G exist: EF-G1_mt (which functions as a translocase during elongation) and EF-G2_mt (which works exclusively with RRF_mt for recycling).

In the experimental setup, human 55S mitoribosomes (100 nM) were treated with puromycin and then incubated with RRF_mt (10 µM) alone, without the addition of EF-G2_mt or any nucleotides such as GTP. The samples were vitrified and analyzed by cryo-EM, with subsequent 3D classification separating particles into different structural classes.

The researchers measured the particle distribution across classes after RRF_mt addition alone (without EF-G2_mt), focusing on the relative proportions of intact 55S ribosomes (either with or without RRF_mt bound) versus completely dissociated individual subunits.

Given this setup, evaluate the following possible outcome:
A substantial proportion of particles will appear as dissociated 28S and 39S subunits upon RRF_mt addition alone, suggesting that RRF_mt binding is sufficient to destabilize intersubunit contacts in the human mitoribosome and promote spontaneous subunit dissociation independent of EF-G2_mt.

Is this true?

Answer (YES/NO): NO